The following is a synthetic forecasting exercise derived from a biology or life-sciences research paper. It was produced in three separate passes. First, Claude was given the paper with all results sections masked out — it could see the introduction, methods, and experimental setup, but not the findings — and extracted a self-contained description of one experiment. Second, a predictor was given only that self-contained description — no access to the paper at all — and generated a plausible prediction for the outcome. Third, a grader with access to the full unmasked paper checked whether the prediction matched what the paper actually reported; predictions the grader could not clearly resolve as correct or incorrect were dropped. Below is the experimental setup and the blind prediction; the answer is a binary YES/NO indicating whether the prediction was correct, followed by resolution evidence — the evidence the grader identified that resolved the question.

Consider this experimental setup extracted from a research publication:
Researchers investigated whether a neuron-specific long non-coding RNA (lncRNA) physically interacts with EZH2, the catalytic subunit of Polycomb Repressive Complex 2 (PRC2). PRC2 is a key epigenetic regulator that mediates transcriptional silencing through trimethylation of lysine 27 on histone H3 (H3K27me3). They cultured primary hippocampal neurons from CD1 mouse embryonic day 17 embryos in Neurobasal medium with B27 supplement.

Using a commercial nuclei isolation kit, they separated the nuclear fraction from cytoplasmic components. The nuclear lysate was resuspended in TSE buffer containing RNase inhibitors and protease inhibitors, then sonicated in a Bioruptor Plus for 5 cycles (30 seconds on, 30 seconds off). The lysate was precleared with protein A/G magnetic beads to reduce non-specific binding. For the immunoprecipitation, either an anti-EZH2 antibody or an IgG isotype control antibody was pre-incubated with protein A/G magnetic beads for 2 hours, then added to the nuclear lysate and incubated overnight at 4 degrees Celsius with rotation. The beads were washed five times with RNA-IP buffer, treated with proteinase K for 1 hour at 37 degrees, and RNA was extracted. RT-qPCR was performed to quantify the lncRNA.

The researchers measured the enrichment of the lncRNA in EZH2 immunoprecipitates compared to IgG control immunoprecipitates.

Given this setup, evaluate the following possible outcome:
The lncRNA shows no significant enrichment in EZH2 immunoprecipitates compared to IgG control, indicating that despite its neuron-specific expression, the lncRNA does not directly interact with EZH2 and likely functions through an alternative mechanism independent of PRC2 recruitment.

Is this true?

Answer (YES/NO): NO